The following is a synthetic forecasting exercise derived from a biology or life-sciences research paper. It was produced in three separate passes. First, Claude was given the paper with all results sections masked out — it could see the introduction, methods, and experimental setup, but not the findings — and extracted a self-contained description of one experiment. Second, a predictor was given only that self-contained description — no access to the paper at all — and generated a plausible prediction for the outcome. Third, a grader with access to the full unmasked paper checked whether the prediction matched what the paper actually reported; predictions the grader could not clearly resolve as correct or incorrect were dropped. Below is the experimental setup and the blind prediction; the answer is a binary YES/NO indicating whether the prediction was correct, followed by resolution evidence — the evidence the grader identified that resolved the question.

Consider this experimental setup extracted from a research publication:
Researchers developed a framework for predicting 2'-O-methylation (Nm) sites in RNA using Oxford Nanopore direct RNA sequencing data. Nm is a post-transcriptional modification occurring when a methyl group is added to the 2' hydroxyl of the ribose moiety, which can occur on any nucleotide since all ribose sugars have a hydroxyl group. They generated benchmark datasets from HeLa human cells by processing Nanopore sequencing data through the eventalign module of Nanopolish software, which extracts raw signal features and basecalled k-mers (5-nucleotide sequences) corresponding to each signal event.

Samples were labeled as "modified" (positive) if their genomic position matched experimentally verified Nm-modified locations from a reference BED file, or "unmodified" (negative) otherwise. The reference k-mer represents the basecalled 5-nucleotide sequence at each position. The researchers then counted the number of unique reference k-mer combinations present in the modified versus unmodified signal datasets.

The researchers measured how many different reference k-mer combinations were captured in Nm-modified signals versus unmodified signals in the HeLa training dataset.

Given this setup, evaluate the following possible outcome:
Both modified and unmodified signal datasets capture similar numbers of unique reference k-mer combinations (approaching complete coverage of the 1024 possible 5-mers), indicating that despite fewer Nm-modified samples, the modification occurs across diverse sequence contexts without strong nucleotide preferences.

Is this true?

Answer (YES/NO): NO